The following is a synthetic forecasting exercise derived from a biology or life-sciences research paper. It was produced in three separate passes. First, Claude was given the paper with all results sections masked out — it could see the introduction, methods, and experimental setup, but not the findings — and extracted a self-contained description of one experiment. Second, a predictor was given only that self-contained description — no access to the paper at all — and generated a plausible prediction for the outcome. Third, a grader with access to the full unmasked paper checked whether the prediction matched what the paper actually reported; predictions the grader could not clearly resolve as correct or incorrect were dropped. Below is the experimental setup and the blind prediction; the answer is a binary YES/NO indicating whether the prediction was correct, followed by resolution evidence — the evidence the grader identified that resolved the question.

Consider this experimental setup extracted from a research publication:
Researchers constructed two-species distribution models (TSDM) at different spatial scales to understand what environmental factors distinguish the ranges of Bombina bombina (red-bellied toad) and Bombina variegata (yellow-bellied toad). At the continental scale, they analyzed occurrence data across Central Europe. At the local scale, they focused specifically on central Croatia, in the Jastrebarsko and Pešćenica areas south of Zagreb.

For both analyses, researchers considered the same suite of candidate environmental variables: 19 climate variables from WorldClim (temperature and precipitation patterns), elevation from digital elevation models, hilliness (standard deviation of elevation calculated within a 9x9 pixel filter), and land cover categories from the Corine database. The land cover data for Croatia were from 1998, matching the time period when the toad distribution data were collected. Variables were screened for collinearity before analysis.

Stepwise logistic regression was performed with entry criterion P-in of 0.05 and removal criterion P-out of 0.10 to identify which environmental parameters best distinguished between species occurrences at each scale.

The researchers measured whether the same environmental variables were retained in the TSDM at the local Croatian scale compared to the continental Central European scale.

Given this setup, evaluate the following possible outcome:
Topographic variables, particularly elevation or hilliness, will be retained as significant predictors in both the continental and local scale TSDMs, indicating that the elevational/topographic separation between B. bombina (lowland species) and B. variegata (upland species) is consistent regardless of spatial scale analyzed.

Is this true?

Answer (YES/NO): YES